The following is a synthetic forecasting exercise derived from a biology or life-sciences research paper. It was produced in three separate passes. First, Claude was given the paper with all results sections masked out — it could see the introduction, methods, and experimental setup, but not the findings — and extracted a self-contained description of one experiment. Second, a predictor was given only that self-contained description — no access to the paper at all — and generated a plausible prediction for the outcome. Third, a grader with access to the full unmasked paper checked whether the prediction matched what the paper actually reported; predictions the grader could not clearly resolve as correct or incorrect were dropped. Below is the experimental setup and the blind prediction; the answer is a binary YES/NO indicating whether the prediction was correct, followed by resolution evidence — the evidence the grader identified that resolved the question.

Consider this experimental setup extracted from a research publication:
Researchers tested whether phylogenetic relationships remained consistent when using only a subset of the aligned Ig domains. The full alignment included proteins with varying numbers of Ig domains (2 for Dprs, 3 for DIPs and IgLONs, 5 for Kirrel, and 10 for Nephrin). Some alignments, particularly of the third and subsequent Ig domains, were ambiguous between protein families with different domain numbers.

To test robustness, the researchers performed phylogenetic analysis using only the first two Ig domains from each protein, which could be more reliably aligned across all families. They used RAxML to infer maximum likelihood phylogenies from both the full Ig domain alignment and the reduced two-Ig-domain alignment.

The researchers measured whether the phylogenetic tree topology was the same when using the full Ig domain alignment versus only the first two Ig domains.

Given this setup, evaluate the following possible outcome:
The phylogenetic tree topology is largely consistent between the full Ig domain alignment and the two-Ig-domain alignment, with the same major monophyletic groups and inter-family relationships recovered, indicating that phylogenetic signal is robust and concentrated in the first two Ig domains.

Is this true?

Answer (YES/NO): YES